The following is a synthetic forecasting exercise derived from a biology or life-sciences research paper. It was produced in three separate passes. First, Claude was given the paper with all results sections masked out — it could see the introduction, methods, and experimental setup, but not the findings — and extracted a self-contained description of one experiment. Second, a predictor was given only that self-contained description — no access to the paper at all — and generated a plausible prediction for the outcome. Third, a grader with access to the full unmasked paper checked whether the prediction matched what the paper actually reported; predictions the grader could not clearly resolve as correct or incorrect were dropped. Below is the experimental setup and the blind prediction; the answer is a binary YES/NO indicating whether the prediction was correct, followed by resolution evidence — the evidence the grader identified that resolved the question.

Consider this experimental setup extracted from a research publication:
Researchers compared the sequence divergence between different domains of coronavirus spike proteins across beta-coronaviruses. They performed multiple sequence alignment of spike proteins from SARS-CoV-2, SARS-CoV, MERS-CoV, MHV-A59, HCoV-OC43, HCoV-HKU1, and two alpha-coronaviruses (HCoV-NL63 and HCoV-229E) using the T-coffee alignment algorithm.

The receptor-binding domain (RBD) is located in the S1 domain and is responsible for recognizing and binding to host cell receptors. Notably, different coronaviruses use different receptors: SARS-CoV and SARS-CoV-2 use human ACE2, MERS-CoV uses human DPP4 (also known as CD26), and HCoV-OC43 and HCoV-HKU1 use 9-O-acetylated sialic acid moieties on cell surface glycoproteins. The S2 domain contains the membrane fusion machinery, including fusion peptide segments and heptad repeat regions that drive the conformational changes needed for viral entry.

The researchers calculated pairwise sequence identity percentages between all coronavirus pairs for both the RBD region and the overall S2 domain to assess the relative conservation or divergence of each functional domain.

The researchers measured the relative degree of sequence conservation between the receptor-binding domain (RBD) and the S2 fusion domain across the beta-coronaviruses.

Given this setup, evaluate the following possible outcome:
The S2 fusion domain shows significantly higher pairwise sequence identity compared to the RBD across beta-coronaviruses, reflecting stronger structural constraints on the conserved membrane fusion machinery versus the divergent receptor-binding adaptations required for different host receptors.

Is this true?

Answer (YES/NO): YES